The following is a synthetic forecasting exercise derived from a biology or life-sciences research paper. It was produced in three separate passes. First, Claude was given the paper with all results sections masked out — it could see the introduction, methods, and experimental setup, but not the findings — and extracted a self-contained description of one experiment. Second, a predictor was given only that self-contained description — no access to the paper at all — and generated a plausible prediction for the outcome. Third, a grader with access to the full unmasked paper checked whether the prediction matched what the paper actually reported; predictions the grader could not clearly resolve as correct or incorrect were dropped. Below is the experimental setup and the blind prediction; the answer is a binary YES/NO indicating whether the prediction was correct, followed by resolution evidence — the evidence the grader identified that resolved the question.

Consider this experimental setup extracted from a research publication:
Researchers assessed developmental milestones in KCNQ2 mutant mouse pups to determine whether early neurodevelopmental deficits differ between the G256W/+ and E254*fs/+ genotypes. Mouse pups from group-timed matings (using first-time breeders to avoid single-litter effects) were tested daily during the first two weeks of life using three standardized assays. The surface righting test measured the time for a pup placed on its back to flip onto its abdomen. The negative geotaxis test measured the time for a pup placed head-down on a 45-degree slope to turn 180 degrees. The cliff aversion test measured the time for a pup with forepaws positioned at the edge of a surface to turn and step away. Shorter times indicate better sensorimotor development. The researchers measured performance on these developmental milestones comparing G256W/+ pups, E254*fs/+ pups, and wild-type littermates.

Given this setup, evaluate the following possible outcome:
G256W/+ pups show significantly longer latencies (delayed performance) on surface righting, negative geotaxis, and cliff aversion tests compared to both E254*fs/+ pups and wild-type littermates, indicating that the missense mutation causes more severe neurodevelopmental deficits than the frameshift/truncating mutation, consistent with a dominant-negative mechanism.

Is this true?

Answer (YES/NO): NO